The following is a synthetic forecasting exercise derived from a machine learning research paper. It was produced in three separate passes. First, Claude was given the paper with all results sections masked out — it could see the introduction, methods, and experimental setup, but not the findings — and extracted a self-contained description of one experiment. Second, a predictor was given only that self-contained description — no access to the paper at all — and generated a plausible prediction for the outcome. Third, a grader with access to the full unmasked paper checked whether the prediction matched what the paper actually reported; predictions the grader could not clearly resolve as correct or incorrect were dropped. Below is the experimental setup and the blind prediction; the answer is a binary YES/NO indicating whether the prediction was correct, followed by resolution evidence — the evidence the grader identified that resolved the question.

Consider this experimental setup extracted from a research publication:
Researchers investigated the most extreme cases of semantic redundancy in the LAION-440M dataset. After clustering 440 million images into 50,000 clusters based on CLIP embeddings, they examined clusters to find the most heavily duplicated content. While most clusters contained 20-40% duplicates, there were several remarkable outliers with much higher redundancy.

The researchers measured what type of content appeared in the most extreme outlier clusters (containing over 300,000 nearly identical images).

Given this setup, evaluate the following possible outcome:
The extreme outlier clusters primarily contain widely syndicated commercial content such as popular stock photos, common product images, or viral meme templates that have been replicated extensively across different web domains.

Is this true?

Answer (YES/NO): NO